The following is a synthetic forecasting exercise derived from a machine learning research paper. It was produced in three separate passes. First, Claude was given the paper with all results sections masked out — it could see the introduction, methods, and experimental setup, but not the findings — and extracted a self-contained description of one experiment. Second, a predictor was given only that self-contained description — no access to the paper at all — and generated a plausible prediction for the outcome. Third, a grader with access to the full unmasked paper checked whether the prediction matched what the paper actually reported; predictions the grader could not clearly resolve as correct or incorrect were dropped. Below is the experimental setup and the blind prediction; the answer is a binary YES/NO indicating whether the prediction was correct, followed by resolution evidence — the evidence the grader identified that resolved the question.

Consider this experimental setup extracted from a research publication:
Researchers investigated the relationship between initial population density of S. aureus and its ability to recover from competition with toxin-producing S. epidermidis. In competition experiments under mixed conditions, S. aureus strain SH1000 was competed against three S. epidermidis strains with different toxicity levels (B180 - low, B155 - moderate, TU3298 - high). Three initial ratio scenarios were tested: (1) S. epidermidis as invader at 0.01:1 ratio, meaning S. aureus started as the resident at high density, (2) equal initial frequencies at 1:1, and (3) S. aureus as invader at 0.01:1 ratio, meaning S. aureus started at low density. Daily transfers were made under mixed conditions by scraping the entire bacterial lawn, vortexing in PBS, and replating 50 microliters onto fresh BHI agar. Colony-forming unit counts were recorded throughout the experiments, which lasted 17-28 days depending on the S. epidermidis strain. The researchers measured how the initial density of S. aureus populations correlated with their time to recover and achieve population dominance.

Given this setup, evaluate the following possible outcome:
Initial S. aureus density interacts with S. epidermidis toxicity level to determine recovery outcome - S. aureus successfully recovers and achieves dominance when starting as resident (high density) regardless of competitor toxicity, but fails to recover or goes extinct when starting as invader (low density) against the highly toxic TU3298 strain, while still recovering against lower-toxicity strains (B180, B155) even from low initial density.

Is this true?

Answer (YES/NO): NO